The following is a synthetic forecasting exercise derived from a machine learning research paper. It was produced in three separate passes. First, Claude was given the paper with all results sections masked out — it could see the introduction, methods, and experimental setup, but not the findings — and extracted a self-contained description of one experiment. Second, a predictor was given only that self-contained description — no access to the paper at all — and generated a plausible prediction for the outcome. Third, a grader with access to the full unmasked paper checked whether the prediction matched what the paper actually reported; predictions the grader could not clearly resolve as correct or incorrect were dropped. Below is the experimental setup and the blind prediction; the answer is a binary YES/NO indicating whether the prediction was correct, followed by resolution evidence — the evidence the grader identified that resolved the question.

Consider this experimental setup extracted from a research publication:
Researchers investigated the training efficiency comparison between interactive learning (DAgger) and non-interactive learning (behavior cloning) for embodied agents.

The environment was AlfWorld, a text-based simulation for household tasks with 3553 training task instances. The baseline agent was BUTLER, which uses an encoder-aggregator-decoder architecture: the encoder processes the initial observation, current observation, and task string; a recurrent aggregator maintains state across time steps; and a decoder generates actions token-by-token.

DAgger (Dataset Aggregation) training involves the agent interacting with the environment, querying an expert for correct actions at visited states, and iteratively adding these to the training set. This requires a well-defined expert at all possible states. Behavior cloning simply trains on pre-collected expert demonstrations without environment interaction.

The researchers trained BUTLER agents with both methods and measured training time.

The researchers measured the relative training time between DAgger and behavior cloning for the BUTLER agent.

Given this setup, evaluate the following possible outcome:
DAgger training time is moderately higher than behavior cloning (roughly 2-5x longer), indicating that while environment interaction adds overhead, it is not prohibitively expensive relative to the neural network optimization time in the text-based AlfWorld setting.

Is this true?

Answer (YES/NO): NO